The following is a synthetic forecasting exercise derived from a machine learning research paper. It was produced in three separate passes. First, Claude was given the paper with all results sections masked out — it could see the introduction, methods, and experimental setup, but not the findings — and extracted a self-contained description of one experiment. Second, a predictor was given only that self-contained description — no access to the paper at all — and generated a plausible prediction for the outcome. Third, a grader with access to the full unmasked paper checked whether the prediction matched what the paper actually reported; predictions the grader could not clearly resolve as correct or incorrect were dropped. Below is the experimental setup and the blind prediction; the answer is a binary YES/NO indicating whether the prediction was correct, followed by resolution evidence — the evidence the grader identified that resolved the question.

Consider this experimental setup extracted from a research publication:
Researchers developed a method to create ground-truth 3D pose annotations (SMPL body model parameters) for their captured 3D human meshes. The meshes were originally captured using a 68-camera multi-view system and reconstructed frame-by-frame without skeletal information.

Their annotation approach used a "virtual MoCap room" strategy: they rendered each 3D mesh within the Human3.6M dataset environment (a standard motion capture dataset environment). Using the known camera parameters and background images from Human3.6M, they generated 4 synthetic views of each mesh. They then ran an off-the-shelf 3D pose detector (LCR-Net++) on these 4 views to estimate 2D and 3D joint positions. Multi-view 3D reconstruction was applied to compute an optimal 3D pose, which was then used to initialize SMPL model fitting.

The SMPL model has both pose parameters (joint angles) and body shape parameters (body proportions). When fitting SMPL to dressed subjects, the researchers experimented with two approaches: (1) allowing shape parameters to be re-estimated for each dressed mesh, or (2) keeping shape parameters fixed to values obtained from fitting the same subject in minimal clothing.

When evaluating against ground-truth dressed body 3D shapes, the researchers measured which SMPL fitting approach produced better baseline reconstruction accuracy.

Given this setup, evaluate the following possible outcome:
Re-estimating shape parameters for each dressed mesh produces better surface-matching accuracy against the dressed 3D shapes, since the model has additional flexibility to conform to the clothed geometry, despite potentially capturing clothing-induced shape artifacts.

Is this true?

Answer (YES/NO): YES